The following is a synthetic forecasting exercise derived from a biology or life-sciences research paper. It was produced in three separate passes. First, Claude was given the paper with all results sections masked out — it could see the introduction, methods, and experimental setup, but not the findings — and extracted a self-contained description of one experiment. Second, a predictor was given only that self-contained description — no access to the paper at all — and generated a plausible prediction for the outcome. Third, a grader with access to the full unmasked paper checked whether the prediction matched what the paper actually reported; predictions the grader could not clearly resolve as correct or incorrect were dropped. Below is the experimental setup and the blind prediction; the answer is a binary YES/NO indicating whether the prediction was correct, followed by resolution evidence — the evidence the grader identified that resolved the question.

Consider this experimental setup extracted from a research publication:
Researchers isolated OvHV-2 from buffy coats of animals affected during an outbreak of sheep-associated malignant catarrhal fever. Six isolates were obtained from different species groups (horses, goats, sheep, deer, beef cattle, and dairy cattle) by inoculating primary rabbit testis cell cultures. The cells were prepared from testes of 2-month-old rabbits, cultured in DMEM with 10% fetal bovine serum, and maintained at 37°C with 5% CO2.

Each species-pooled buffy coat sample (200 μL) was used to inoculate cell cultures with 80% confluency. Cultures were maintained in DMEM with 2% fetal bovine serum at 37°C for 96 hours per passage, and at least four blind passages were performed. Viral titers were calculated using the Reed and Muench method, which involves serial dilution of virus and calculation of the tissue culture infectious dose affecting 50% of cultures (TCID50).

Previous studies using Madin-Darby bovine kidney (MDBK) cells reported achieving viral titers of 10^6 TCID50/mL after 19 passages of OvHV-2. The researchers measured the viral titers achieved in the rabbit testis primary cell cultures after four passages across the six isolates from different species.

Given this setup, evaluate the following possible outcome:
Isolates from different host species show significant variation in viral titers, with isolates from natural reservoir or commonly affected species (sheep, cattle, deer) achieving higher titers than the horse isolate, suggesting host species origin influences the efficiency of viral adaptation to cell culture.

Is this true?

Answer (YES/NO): NO